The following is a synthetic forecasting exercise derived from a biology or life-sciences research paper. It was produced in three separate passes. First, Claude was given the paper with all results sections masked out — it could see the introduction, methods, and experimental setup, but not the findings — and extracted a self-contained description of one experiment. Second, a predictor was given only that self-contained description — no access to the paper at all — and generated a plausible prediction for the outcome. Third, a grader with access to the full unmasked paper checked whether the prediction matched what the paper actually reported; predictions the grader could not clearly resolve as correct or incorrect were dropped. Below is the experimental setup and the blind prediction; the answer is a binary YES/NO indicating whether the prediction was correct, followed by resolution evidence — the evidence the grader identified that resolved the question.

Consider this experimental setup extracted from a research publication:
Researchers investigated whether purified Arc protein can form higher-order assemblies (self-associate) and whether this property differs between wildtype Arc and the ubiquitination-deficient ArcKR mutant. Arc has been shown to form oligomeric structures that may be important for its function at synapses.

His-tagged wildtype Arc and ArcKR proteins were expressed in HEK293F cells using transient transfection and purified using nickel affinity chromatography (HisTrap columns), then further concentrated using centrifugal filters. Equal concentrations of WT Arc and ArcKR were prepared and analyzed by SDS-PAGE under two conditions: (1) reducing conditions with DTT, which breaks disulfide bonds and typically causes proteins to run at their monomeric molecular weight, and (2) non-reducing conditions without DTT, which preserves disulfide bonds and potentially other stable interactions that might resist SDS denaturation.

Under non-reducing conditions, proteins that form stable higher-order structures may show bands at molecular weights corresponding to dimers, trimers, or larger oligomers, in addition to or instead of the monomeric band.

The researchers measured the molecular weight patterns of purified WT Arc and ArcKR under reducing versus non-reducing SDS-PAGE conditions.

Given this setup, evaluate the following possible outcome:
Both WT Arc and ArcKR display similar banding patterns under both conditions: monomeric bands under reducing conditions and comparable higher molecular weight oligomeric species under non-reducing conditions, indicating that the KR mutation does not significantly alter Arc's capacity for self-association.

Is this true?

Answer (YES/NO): NO